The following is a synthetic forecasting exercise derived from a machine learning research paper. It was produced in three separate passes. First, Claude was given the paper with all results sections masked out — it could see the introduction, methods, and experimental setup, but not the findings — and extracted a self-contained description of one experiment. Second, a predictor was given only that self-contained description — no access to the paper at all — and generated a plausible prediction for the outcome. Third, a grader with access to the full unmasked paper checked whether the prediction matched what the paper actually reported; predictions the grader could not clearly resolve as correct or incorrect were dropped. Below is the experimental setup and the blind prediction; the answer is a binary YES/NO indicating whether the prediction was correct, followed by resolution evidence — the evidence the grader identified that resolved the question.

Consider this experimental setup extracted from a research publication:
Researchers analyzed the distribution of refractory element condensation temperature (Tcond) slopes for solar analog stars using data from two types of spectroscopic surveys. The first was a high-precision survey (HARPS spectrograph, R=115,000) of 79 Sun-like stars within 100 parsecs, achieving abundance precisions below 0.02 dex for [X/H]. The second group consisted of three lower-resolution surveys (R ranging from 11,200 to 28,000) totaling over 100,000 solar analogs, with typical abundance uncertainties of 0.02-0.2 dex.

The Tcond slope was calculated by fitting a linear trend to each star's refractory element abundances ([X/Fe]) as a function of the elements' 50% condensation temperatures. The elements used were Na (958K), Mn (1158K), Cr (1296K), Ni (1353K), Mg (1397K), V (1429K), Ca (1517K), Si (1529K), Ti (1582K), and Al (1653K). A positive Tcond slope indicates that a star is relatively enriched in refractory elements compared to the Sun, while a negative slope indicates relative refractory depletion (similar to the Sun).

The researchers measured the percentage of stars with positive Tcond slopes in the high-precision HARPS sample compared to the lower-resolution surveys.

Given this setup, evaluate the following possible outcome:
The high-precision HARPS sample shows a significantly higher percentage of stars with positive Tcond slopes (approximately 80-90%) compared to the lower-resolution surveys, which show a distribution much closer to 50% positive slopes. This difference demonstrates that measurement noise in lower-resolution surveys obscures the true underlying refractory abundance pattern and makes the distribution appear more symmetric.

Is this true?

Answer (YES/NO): NO